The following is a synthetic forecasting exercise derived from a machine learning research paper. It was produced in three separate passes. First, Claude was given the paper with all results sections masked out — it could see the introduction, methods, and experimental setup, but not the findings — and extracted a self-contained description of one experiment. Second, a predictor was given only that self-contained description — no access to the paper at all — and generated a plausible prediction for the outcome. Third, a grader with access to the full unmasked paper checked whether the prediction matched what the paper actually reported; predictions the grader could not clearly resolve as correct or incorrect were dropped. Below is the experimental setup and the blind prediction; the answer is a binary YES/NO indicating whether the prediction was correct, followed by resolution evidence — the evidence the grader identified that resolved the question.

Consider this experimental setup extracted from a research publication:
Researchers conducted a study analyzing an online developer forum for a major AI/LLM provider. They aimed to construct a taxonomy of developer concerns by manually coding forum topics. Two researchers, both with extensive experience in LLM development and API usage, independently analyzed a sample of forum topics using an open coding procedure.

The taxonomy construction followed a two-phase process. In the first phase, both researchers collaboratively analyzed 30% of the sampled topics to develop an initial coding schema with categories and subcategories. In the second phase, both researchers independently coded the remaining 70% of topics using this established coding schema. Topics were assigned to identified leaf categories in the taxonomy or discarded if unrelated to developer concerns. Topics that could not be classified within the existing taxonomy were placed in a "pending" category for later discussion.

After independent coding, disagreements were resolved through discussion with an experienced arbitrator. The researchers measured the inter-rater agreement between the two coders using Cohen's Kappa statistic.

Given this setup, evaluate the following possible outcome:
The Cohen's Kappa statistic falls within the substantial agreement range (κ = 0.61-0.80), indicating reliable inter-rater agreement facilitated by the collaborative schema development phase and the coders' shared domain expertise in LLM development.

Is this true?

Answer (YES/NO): NO